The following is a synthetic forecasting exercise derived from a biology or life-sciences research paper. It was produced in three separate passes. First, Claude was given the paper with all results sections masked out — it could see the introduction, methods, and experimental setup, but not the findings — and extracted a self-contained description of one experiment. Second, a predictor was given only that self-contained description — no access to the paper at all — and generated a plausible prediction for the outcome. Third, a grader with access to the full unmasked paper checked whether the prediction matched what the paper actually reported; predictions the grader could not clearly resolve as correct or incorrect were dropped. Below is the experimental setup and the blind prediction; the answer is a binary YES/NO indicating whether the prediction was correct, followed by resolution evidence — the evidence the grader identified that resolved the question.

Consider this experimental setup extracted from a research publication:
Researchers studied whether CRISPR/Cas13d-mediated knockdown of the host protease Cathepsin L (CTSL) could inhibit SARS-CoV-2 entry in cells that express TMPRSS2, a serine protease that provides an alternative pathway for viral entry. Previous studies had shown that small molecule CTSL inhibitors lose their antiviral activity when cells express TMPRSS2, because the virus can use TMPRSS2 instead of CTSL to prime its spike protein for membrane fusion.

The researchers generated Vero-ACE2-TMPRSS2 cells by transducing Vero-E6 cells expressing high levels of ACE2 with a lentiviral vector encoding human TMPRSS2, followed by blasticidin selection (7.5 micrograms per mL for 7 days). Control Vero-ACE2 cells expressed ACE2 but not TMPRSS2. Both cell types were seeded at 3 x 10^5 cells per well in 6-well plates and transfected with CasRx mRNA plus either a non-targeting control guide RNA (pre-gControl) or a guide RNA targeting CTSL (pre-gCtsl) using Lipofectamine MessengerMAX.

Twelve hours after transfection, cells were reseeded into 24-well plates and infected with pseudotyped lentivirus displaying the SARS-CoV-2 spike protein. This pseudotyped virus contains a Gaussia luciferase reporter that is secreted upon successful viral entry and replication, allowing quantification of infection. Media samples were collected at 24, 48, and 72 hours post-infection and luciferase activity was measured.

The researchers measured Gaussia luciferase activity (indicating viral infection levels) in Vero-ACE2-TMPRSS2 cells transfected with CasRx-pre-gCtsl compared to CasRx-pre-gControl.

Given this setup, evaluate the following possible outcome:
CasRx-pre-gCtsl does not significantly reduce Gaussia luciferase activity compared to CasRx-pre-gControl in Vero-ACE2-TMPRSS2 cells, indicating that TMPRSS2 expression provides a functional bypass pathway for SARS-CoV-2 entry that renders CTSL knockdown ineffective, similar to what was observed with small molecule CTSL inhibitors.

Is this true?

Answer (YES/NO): NO